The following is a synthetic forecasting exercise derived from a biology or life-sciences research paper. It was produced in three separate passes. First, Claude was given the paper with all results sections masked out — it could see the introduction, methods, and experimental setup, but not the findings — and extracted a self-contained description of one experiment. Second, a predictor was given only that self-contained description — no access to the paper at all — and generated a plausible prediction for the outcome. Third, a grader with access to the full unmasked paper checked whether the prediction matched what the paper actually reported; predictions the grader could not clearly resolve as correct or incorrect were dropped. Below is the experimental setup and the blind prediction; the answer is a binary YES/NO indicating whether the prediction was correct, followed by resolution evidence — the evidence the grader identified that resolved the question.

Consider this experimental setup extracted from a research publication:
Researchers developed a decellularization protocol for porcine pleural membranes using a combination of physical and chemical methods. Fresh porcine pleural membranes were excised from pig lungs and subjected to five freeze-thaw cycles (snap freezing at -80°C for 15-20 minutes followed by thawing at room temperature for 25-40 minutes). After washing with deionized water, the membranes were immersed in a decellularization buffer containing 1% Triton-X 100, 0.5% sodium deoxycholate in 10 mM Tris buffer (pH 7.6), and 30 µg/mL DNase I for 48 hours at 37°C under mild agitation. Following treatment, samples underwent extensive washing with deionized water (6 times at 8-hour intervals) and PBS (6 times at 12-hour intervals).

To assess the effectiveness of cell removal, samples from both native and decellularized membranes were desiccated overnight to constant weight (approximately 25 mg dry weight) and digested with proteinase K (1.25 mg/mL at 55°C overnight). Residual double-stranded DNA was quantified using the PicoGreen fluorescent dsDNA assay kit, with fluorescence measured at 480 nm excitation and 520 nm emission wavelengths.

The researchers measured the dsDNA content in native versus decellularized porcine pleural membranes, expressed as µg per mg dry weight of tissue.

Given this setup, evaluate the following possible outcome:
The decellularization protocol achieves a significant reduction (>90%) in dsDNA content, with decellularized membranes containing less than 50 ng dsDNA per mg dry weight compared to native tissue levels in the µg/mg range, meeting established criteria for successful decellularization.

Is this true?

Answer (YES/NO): NO